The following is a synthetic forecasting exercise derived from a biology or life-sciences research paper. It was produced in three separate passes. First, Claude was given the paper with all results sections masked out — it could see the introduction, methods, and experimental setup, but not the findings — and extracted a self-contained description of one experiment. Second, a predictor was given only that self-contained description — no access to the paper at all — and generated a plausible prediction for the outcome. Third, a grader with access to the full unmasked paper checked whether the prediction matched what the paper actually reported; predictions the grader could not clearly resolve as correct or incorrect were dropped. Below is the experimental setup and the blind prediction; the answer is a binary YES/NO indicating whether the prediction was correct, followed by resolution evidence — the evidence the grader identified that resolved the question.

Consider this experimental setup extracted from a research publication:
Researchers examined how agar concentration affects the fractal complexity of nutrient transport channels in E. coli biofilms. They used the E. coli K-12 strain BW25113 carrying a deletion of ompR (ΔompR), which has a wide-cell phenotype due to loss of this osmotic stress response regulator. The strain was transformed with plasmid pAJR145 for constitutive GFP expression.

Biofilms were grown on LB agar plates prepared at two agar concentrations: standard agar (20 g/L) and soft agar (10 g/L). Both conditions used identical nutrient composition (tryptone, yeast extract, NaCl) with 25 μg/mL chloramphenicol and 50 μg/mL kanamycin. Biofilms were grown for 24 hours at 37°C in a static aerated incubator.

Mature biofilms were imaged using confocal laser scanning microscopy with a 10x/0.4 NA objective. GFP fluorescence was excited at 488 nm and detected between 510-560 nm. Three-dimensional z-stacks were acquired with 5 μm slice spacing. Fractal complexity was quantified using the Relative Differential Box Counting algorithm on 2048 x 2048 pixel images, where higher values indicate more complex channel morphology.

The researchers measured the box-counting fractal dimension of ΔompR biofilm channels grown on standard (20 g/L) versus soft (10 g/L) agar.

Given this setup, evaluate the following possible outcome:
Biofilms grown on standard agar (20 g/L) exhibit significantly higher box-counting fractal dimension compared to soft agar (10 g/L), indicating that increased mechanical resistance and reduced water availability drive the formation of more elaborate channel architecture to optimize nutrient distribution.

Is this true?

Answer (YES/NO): YES